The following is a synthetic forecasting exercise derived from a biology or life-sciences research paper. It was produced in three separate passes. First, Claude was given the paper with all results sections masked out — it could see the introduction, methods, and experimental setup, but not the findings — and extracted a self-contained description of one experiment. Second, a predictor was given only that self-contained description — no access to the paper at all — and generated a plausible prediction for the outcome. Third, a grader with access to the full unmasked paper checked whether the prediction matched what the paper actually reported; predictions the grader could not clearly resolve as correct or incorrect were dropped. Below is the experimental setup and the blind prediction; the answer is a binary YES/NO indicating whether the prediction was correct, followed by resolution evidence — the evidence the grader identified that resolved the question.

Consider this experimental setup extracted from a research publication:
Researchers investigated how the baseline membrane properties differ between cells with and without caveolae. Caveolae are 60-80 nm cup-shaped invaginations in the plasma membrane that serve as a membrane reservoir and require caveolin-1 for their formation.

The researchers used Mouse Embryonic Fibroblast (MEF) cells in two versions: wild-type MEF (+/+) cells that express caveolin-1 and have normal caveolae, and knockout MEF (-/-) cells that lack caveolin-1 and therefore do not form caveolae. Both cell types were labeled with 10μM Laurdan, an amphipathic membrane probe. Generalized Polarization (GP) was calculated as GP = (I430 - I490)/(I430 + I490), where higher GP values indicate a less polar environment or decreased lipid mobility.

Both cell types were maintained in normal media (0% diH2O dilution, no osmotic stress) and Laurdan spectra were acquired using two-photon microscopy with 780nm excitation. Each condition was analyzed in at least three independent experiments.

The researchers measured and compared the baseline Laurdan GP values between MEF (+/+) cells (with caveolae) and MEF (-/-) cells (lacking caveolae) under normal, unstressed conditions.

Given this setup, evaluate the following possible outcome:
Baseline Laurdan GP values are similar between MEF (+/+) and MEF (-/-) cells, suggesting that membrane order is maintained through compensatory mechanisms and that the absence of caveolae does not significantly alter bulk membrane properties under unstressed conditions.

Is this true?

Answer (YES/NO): NO